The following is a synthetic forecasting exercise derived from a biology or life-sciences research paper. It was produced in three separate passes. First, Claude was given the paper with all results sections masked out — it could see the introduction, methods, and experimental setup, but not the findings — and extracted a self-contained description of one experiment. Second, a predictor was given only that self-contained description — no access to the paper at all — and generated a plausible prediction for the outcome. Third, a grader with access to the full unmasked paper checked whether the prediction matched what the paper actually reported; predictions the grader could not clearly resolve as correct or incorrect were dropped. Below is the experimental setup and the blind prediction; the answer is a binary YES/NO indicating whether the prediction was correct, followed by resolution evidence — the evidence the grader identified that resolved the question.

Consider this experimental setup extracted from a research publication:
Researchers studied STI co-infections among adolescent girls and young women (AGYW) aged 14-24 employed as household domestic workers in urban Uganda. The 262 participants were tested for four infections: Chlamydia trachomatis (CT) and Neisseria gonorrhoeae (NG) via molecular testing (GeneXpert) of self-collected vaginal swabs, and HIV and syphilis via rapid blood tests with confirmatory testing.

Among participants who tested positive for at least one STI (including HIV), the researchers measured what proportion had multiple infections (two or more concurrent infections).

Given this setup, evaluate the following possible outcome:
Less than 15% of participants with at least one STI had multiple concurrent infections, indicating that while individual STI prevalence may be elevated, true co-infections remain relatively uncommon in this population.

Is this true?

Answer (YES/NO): YES